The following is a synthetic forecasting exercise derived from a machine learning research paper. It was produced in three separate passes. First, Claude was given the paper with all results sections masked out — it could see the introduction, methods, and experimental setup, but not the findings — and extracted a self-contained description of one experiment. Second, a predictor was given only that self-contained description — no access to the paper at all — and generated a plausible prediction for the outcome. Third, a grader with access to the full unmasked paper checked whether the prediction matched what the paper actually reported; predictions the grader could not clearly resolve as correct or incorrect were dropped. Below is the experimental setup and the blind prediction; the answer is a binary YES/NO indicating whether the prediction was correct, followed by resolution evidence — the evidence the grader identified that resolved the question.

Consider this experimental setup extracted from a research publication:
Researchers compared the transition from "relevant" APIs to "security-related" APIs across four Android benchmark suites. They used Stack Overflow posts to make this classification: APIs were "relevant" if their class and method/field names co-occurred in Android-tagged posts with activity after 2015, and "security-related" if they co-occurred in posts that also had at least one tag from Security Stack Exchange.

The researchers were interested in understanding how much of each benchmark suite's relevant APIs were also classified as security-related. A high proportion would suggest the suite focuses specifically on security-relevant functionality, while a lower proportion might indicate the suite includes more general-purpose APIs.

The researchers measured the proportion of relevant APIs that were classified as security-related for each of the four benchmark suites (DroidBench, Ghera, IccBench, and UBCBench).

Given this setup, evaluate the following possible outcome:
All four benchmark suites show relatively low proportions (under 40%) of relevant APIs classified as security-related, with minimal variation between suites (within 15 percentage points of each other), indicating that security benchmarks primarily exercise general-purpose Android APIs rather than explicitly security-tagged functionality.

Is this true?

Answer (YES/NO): NO